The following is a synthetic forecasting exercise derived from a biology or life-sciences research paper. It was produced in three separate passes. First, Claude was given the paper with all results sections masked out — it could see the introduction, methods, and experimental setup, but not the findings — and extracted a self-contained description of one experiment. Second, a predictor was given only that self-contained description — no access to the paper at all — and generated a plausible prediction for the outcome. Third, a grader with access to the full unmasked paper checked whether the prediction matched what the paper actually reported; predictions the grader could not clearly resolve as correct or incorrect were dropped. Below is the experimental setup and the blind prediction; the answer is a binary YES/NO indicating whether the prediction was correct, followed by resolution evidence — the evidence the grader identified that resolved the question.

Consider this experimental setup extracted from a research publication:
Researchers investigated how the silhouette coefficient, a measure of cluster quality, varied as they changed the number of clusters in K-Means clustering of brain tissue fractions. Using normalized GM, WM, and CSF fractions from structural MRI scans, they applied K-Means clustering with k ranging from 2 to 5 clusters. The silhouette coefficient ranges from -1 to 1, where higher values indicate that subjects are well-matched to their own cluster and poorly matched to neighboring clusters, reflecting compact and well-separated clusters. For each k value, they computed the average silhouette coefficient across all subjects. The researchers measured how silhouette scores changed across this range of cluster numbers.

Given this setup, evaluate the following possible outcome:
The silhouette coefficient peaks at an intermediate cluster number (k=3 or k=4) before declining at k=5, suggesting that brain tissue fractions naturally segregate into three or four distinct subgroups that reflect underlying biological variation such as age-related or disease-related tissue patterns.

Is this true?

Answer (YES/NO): YES